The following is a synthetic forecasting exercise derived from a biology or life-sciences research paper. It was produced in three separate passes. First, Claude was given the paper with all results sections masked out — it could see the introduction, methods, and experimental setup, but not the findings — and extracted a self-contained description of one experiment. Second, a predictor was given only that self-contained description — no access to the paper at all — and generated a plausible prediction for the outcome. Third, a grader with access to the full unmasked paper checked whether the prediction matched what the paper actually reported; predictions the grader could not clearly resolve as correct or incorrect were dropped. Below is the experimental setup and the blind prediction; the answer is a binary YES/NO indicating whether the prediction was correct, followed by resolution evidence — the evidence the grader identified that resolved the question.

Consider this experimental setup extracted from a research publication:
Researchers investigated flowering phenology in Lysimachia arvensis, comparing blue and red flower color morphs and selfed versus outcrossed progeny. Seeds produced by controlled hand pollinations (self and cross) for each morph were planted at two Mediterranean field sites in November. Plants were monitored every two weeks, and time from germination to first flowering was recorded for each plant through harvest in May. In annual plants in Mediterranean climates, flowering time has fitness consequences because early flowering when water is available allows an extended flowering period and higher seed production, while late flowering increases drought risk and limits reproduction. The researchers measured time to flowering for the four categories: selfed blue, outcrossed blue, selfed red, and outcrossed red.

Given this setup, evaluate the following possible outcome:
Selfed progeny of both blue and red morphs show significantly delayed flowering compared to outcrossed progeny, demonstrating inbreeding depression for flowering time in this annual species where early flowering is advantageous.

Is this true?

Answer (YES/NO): YES